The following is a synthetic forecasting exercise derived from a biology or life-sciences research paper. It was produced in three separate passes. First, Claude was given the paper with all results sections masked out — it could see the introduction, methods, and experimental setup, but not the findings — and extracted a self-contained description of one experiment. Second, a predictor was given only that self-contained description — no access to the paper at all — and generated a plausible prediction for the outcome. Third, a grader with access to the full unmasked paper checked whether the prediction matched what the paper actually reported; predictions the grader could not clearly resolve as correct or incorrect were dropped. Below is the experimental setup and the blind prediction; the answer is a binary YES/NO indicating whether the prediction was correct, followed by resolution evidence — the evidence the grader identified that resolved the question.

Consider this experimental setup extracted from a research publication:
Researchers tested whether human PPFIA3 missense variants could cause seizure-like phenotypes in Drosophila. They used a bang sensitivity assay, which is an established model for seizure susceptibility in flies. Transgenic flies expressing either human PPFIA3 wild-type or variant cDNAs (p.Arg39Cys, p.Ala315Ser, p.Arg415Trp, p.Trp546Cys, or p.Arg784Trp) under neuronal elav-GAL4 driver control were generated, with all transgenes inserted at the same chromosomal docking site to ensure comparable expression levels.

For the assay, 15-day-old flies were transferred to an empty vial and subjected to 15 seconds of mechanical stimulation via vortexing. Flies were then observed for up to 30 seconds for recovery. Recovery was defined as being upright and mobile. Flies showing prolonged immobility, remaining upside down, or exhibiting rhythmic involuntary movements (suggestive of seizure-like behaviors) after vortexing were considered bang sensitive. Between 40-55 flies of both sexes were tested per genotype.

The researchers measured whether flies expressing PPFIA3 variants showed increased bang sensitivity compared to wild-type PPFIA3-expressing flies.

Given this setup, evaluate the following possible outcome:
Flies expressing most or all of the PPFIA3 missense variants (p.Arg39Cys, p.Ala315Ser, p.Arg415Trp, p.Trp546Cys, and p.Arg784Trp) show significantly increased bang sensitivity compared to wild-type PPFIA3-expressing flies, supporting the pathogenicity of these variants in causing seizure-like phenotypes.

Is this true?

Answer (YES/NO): NO